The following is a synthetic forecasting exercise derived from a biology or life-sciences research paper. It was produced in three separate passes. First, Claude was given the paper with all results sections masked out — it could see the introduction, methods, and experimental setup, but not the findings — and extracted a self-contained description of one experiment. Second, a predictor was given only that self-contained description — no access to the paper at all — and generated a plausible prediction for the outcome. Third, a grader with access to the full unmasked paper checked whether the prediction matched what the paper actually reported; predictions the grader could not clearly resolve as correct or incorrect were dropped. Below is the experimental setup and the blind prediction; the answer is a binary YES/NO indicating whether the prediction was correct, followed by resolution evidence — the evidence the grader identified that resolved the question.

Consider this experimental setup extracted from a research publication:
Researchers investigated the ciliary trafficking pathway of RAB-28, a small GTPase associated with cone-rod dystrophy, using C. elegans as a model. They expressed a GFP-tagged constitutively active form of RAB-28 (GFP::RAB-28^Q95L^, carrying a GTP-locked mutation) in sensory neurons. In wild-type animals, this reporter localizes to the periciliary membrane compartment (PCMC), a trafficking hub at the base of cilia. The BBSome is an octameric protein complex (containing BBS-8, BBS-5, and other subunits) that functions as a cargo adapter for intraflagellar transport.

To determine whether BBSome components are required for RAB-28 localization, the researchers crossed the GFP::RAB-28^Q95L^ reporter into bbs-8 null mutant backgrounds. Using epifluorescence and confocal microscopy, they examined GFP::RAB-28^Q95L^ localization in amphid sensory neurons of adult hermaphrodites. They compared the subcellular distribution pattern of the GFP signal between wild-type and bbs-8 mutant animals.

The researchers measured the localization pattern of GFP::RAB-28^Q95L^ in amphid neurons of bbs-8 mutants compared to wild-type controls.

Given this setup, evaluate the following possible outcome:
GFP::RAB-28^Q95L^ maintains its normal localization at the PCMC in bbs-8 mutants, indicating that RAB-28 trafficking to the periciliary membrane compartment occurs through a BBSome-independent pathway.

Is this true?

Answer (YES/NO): NO